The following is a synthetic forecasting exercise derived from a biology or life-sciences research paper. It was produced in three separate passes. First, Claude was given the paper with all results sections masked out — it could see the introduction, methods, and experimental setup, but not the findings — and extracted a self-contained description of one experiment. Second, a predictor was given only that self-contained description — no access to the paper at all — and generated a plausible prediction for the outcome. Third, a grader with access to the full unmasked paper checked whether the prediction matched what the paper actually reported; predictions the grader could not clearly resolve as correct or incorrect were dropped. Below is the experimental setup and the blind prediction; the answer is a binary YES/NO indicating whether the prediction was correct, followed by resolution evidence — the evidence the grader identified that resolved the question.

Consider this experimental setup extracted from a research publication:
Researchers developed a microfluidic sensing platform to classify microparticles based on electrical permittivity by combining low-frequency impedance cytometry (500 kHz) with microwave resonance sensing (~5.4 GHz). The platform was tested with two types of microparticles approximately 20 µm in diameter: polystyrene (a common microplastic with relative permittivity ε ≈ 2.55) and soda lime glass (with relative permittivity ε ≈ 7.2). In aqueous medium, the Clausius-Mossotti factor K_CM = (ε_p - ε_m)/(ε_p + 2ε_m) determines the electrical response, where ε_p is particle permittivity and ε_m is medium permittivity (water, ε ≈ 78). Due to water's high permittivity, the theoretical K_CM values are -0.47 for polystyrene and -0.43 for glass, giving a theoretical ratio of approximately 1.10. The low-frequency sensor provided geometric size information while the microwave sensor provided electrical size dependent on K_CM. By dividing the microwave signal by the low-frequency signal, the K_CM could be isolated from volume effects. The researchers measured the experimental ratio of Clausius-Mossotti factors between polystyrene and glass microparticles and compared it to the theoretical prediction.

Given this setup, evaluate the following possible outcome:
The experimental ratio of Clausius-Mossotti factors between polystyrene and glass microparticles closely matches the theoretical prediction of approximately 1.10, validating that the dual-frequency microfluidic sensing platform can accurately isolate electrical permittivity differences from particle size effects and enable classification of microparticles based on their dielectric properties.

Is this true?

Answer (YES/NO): YES